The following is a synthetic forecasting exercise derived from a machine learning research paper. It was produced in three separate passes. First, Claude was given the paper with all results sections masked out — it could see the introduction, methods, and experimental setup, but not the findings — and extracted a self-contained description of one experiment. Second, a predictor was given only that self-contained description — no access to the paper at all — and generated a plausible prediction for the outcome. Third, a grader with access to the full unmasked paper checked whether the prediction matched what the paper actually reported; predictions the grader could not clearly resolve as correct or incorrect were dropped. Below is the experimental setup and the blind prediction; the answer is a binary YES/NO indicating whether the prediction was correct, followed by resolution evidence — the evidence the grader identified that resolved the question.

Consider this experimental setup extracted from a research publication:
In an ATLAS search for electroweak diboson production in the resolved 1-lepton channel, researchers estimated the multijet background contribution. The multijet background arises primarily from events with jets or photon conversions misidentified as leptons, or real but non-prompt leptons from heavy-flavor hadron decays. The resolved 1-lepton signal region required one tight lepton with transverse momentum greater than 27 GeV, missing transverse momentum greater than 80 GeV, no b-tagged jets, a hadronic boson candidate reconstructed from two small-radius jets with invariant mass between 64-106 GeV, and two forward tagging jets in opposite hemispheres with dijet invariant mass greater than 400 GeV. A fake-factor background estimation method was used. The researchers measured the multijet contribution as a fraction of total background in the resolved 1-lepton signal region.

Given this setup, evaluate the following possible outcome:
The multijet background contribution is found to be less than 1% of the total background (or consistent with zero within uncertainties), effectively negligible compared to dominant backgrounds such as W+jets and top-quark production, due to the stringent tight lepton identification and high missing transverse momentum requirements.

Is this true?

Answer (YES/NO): NO